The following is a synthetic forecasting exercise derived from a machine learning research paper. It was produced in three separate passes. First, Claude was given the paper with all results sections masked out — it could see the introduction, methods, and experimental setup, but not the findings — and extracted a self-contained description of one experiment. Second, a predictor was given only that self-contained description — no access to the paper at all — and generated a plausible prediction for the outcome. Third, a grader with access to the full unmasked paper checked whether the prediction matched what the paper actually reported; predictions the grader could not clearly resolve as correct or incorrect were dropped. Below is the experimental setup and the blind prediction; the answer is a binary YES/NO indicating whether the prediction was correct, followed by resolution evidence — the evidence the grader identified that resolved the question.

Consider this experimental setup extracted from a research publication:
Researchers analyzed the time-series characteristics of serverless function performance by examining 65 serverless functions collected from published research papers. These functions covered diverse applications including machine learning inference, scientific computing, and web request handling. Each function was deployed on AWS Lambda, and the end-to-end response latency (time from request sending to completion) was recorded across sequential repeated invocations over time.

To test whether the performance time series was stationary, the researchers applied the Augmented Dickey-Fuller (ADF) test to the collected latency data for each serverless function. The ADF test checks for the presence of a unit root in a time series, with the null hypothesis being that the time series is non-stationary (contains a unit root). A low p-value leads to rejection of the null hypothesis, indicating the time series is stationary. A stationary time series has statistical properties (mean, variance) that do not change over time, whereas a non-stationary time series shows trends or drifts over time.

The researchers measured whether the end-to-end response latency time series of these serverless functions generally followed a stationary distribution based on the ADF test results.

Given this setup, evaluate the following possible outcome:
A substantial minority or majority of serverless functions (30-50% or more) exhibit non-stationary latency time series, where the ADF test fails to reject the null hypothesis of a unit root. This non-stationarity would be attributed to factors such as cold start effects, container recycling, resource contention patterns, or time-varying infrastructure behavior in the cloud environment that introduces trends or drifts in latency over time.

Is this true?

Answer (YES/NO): NO